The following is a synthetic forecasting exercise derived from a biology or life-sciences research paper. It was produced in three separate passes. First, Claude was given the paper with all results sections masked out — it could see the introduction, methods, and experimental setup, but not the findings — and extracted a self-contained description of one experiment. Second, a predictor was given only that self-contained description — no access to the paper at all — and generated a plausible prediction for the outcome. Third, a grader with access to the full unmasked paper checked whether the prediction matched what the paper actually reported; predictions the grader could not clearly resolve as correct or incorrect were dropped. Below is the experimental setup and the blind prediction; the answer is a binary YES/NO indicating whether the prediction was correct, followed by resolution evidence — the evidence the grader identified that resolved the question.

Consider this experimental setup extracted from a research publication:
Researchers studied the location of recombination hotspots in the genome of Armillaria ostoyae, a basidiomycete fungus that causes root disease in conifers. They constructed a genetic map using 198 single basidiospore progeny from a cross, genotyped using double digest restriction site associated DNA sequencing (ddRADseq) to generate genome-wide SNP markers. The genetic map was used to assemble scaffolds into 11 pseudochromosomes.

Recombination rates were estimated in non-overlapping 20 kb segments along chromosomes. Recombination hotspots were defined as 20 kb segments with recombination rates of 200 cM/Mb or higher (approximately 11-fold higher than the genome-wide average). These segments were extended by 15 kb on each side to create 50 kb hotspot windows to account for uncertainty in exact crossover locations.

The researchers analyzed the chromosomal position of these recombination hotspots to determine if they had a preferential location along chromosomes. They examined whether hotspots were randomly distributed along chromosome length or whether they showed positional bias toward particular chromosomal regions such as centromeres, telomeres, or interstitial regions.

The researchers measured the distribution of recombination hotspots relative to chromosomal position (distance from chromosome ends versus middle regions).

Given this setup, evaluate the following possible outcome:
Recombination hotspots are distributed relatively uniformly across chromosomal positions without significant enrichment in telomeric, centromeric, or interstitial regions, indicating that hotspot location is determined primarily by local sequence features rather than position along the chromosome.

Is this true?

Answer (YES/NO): NO